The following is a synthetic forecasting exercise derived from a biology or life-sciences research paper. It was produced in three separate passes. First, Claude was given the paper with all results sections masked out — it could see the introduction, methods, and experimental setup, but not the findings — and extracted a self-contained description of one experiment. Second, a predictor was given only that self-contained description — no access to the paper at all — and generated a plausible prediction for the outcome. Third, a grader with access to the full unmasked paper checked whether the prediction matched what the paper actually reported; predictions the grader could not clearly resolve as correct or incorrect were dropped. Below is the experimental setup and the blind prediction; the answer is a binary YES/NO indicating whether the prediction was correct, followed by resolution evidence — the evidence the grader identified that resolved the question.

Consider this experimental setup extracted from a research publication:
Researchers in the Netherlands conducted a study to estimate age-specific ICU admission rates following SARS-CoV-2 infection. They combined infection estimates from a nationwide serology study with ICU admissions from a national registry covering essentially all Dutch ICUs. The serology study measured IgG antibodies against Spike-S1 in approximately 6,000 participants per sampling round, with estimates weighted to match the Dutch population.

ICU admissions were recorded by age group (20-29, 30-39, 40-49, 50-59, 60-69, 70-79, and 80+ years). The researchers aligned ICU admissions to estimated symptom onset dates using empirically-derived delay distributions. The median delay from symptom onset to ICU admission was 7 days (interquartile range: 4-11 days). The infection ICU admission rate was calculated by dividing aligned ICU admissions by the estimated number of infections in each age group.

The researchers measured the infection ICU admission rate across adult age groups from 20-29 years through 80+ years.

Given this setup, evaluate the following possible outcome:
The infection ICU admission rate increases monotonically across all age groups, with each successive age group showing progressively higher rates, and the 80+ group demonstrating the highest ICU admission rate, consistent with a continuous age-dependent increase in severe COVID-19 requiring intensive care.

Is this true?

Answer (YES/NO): NO